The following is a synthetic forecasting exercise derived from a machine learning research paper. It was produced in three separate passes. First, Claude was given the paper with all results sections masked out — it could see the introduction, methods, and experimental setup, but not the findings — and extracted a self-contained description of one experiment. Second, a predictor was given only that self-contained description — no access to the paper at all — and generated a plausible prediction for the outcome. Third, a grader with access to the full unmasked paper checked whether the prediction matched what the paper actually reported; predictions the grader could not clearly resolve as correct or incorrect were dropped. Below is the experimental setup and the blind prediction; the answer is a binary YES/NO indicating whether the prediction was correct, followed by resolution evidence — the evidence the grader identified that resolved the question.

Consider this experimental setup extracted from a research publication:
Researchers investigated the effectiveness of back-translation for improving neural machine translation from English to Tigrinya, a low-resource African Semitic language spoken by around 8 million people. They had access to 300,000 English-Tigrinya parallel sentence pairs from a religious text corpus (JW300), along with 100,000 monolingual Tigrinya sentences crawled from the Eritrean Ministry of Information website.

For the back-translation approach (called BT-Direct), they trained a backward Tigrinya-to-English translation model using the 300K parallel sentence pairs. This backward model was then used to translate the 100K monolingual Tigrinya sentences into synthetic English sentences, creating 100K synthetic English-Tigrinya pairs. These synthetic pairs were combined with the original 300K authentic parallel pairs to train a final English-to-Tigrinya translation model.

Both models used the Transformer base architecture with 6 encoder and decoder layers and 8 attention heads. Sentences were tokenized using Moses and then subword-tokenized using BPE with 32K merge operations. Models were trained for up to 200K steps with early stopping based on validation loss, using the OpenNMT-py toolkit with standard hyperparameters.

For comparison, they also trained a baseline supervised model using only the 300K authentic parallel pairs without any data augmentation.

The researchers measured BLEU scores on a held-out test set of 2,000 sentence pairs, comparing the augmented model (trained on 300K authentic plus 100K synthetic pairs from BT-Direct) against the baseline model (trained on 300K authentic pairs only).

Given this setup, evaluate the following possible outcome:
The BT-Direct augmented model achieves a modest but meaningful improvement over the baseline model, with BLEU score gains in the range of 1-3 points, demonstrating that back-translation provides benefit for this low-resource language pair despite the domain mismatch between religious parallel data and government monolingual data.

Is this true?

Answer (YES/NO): NO